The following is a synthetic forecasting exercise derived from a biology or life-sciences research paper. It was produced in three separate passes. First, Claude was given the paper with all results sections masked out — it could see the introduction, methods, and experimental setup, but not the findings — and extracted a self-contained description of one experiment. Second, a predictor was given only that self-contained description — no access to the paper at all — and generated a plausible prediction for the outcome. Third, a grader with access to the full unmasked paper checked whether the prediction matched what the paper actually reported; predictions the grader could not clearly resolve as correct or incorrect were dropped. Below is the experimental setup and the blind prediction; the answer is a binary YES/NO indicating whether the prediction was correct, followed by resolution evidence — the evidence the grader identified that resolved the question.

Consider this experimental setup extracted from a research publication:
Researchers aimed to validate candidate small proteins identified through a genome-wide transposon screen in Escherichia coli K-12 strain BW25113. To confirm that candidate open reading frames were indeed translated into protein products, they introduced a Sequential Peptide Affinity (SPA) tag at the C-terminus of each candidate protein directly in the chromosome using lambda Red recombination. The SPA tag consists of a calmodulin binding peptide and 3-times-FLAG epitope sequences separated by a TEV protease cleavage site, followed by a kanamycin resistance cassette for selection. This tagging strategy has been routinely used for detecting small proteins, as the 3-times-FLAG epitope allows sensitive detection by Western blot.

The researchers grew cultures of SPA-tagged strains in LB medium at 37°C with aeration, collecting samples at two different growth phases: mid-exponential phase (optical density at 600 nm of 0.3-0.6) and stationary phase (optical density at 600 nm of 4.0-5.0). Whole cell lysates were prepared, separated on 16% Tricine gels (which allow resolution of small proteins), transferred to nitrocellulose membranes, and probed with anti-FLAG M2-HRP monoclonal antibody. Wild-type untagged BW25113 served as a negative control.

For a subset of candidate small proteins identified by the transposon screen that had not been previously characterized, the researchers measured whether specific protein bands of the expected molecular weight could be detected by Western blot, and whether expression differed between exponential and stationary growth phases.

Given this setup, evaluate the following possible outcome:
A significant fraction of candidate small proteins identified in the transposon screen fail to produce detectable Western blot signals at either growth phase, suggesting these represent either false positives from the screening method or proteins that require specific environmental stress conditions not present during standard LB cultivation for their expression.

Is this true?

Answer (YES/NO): NO